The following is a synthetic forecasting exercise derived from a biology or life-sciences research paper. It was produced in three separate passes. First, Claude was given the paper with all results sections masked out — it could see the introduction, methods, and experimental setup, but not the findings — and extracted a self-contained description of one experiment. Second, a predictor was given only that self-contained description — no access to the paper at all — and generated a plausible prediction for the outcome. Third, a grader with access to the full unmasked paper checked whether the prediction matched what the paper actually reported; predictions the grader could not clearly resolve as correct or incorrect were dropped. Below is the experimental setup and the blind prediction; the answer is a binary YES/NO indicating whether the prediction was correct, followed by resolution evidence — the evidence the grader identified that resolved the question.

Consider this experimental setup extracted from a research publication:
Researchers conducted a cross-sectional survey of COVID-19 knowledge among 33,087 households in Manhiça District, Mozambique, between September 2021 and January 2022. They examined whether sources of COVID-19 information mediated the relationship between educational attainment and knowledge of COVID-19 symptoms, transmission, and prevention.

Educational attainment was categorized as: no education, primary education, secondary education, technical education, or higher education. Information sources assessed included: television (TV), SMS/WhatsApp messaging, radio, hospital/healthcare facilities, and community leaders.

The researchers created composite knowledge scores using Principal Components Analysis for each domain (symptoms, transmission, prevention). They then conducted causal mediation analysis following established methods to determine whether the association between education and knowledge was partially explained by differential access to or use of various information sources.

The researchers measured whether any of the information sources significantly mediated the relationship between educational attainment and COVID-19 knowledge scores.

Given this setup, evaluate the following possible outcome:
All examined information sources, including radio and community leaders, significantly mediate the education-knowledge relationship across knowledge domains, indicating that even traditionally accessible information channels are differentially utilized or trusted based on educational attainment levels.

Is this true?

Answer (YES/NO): NO